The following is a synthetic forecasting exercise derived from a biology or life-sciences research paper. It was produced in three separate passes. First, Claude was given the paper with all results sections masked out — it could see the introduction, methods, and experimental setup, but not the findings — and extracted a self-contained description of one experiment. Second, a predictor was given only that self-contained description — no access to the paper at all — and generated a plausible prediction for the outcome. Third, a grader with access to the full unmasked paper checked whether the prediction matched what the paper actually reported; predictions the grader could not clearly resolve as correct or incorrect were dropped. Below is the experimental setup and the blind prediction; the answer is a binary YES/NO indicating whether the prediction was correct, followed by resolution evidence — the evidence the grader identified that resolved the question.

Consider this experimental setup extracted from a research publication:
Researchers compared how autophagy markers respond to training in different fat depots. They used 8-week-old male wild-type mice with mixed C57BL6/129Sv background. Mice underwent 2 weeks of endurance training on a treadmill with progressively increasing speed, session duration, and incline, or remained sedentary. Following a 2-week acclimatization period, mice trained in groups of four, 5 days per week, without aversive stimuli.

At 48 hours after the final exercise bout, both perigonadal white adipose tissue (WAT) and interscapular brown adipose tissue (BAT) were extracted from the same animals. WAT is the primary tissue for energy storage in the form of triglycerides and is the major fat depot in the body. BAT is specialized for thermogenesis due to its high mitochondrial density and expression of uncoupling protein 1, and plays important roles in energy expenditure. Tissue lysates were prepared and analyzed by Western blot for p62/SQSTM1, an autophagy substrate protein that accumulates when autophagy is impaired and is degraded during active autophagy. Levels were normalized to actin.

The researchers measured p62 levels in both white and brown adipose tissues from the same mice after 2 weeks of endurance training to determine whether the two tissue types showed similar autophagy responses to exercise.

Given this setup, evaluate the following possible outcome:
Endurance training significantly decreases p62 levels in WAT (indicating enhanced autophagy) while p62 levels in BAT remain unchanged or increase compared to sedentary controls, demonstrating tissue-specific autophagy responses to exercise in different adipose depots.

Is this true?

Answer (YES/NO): NO